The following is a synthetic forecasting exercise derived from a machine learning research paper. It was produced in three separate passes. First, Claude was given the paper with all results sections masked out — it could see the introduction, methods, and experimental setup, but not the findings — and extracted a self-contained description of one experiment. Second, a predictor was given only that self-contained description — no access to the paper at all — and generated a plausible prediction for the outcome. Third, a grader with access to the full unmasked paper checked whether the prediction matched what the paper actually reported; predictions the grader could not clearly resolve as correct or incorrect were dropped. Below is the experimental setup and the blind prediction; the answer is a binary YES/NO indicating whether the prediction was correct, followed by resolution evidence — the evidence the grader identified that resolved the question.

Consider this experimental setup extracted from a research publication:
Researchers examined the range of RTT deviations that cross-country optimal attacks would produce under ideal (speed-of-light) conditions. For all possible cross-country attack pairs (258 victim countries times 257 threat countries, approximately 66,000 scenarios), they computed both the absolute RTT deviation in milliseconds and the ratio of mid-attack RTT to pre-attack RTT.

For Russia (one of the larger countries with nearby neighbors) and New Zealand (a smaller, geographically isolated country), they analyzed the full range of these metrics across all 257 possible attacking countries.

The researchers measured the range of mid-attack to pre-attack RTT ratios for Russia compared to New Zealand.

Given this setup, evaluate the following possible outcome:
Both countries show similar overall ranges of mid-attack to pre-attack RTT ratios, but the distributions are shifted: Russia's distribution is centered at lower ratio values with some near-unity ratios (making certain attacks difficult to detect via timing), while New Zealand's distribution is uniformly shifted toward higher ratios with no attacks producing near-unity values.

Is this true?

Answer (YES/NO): NO